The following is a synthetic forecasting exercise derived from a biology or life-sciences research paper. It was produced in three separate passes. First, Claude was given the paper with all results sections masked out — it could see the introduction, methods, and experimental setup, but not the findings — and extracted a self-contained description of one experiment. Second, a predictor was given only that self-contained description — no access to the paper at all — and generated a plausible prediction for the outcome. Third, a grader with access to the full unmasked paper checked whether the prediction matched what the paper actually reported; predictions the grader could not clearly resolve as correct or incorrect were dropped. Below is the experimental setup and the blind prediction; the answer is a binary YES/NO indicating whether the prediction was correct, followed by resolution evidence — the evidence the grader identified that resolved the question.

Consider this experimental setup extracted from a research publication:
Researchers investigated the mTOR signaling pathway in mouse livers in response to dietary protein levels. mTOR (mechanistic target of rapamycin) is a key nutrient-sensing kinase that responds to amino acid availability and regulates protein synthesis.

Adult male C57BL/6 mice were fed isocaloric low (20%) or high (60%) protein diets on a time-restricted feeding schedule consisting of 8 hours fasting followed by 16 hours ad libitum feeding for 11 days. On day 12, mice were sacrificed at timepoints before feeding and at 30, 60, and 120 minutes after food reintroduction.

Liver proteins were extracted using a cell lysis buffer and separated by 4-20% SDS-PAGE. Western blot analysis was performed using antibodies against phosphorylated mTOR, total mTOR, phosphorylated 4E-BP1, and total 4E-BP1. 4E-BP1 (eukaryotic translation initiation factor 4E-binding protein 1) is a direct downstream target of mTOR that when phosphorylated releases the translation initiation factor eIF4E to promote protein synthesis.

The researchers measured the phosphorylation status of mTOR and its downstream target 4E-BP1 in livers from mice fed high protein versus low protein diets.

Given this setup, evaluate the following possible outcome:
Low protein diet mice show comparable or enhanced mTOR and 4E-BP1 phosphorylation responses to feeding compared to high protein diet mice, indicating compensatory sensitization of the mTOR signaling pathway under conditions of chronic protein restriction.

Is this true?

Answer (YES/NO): NO